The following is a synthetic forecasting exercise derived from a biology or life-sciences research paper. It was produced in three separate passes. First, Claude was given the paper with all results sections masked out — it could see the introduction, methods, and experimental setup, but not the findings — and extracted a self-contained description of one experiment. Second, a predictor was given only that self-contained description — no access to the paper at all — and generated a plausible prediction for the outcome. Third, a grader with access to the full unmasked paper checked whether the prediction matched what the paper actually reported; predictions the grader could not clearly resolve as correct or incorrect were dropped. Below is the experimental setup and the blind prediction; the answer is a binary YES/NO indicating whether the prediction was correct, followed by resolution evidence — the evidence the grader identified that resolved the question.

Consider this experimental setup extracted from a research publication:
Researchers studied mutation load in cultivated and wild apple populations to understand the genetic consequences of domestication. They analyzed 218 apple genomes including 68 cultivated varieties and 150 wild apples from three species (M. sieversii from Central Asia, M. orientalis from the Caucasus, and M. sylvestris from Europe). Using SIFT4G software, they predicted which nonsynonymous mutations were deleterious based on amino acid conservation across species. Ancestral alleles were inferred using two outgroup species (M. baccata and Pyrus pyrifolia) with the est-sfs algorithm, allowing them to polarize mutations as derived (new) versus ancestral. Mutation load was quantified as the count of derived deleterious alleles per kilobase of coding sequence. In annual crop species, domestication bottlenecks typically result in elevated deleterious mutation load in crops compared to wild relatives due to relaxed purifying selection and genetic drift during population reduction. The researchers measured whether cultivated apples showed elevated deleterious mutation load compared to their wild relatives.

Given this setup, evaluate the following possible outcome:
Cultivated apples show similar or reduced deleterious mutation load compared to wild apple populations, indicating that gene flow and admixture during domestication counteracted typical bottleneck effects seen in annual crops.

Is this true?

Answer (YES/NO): YES